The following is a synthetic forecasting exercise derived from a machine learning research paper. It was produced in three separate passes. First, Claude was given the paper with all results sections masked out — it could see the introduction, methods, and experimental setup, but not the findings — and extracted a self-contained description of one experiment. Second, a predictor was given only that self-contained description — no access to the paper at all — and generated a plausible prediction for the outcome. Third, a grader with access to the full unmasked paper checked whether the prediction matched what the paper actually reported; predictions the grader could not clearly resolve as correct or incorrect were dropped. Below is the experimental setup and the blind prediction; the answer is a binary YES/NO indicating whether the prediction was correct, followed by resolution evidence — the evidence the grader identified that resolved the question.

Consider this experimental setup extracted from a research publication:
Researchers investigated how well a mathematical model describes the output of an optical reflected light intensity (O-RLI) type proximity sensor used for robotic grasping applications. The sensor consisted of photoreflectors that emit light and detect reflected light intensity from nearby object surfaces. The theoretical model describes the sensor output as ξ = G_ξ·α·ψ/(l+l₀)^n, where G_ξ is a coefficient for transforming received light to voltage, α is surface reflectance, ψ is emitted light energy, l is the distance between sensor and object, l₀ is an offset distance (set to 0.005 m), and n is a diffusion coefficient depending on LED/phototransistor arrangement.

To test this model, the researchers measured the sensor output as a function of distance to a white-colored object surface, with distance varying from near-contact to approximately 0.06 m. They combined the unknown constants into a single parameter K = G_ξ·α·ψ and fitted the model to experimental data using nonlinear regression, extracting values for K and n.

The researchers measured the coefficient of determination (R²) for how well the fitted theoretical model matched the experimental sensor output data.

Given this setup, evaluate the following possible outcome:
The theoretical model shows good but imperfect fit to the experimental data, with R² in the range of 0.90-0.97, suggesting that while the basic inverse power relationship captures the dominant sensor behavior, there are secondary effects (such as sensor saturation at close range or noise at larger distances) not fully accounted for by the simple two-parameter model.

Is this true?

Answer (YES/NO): NO